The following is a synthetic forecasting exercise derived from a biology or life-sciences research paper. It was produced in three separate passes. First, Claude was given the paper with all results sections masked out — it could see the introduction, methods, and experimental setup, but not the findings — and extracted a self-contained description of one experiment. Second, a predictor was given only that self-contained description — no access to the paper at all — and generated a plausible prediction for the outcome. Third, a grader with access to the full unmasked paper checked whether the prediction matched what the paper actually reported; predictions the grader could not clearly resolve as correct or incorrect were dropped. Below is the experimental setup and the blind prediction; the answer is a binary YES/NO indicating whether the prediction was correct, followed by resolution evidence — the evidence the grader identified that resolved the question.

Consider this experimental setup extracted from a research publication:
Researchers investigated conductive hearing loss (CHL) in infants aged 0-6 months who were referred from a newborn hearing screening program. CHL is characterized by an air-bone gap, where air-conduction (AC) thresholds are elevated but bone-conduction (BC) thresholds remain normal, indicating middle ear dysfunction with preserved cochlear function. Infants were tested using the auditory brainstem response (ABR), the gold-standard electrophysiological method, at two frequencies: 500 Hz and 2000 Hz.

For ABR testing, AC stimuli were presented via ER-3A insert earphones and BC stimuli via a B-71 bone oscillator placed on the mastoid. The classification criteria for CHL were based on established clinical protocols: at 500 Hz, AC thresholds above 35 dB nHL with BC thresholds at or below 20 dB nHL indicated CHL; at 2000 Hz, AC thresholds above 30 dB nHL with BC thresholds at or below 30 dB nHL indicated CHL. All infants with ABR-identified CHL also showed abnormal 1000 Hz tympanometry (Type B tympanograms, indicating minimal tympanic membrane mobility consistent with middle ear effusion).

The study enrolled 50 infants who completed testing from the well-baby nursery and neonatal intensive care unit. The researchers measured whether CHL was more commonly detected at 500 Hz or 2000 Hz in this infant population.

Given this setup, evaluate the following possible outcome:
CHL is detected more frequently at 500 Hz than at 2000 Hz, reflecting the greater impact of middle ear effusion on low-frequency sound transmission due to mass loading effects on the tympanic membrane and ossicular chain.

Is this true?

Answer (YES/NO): YES